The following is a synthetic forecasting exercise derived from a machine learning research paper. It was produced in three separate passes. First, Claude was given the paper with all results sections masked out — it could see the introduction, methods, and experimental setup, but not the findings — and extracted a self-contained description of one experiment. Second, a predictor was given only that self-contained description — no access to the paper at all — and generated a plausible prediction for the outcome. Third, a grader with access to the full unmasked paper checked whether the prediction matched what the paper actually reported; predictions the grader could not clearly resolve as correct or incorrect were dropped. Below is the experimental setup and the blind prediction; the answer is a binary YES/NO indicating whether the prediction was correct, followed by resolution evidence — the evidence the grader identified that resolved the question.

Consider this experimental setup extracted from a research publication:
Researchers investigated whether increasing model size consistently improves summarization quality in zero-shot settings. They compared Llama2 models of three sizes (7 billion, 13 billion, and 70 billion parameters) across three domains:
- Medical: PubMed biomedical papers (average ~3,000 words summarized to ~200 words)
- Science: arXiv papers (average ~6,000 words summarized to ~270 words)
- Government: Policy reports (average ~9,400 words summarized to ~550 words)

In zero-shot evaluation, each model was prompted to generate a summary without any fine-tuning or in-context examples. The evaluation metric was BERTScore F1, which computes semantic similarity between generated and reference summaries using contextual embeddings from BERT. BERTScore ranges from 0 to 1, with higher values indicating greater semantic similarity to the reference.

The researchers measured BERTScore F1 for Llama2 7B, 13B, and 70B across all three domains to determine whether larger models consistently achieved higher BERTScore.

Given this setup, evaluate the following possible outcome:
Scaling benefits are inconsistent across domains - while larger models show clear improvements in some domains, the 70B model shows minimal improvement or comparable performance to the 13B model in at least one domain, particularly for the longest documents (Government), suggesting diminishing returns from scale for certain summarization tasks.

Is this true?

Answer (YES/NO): NO